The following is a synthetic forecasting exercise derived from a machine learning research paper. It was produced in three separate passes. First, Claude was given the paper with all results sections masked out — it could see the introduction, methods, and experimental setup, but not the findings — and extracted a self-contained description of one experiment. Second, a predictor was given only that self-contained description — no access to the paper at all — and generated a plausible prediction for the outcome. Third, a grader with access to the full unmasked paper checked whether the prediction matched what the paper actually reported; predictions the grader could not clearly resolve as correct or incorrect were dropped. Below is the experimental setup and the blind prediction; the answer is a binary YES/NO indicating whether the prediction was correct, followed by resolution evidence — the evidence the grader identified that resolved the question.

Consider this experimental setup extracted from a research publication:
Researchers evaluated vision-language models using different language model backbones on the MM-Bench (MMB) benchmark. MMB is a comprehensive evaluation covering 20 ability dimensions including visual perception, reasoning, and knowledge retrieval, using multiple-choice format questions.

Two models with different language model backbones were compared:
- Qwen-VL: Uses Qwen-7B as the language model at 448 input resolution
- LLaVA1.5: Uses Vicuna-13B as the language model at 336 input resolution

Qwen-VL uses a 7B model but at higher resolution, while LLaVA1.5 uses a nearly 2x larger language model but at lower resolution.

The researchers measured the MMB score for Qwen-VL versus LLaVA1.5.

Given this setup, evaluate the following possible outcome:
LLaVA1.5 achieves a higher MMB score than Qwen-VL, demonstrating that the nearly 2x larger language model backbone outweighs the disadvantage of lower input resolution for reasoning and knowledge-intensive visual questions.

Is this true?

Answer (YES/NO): YES